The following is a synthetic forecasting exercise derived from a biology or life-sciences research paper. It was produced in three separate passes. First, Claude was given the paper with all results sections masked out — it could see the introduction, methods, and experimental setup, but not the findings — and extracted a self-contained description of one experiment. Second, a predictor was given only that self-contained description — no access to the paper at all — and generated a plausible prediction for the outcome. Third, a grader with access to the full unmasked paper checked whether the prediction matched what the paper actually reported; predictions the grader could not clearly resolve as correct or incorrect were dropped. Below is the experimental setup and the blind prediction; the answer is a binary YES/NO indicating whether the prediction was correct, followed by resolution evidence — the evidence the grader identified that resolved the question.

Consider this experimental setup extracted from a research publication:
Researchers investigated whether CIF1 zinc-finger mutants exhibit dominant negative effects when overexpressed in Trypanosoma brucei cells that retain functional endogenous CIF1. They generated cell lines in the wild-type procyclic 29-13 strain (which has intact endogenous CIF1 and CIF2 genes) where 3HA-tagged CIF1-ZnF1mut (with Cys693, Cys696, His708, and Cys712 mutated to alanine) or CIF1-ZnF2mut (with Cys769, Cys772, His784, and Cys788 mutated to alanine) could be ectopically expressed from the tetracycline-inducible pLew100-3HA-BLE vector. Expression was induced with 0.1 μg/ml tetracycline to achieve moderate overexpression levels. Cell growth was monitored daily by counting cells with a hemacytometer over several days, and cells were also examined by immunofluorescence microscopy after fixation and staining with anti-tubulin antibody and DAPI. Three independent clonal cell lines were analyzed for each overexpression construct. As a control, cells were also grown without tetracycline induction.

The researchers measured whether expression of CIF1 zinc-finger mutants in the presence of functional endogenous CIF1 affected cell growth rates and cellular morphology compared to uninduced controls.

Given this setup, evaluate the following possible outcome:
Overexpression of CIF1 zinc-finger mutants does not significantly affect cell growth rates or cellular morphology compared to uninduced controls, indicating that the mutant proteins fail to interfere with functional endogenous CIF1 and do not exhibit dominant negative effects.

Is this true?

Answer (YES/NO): YES